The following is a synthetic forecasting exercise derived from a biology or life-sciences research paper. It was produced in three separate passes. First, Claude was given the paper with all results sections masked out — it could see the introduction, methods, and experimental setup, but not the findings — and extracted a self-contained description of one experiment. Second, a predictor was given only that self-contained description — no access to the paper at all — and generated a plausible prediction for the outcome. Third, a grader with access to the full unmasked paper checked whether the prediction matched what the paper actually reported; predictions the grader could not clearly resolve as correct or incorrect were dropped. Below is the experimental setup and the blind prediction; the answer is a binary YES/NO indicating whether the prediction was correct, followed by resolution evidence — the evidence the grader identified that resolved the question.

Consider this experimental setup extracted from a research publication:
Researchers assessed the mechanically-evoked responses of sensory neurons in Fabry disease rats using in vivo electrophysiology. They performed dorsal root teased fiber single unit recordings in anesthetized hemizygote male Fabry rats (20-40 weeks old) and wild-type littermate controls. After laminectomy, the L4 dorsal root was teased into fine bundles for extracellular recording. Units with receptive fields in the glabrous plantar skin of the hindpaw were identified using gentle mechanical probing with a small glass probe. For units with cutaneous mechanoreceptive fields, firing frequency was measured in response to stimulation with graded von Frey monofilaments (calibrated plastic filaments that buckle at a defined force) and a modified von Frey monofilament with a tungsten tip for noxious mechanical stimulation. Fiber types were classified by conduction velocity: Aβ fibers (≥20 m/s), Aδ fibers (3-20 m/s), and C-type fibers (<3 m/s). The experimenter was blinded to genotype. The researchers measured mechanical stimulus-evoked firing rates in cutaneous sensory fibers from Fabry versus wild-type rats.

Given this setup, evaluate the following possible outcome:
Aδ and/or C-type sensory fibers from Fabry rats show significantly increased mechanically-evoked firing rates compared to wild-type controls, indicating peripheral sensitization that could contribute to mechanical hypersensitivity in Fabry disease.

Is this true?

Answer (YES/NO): YES